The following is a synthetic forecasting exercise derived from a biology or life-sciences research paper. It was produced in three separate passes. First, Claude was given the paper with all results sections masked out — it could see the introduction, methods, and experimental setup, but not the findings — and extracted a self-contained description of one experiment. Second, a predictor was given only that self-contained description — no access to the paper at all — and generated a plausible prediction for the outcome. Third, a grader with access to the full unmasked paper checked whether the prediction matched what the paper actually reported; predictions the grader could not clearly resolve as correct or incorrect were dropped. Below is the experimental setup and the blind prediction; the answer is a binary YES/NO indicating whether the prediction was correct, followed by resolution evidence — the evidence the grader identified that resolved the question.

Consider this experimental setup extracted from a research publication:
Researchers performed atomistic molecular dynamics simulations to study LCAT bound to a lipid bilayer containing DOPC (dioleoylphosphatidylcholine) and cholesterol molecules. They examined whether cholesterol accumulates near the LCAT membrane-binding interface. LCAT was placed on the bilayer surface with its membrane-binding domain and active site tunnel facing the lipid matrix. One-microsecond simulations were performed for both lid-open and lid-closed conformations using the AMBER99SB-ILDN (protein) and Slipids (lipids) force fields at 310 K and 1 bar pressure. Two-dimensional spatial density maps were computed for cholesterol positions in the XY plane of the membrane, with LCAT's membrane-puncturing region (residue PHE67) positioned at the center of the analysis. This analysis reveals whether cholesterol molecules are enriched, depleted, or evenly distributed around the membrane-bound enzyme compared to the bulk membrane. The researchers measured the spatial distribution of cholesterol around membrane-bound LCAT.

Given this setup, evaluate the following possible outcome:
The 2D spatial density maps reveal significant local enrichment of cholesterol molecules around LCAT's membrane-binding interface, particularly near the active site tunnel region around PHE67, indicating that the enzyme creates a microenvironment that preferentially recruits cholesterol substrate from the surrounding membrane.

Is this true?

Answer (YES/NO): YES